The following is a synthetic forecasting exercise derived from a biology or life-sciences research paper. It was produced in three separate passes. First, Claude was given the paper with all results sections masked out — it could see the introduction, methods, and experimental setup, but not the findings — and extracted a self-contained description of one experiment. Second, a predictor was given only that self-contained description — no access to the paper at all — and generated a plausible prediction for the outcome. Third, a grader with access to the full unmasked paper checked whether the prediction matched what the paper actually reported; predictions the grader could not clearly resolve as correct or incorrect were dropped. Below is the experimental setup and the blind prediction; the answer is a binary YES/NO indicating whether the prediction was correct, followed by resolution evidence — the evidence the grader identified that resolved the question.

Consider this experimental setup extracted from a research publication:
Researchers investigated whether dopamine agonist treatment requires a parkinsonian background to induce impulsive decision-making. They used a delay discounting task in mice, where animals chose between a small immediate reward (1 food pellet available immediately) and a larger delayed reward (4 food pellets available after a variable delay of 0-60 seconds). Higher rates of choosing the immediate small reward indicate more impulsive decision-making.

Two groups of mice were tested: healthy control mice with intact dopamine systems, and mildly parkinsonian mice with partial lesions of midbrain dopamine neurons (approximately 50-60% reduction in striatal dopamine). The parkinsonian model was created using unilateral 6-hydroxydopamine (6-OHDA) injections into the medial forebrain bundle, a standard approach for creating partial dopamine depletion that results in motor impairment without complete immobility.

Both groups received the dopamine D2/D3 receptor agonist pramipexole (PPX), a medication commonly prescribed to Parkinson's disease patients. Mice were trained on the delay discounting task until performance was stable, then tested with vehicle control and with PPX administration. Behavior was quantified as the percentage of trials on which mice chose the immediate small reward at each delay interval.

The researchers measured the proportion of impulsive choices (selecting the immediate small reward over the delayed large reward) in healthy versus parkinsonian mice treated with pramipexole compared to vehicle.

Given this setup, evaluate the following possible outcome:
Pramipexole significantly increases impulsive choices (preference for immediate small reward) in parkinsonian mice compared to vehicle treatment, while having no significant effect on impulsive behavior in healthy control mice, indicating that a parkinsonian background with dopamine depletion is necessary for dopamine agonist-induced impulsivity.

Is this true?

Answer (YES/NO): YES